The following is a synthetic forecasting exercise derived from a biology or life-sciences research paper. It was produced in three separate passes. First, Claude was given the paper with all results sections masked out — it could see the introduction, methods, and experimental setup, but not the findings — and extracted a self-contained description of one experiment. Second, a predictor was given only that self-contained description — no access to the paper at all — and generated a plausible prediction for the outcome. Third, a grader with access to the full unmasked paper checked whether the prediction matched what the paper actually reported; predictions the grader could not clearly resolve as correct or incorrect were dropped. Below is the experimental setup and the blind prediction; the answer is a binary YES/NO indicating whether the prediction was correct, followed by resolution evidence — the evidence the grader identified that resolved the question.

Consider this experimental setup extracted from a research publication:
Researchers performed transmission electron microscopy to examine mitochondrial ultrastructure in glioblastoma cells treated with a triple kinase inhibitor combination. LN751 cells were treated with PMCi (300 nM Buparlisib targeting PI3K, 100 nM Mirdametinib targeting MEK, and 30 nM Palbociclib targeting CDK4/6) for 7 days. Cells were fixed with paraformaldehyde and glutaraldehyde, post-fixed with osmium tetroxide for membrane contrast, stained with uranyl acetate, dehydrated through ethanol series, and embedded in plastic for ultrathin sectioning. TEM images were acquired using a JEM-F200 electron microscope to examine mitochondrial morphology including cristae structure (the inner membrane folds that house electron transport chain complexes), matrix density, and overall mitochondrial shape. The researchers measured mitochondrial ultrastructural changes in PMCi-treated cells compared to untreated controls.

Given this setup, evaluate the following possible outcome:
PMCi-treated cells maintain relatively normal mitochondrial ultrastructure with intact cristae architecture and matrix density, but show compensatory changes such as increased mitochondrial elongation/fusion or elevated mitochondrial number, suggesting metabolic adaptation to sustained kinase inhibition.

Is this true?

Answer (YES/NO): NO